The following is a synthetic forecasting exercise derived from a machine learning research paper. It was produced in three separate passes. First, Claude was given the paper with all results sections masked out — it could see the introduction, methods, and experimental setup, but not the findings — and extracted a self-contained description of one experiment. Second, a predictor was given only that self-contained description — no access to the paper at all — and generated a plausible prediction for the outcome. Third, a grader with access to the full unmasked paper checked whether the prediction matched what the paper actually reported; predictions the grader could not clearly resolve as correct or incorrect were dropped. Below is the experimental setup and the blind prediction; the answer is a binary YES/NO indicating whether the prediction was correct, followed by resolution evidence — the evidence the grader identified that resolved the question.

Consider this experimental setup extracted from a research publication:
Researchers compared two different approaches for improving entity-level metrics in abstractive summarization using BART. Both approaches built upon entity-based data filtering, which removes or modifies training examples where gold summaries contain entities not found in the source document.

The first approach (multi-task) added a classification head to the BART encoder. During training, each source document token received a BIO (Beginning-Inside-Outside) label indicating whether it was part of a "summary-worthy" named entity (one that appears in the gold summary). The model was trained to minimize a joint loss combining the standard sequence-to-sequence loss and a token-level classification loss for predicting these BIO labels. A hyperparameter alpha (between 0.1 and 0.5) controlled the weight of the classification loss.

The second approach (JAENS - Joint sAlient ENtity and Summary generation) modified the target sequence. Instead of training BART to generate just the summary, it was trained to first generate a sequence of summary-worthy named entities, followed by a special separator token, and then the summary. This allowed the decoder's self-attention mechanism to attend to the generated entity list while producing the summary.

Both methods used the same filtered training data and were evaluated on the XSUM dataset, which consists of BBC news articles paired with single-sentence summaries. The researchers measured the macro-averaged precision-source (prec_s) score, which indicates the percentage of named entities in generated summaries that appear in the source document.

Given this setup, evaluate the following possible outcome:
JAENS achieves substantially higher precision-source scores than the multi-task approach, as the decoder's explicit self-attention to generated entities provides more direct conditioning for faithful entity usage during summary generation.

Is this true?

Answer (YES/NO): NO